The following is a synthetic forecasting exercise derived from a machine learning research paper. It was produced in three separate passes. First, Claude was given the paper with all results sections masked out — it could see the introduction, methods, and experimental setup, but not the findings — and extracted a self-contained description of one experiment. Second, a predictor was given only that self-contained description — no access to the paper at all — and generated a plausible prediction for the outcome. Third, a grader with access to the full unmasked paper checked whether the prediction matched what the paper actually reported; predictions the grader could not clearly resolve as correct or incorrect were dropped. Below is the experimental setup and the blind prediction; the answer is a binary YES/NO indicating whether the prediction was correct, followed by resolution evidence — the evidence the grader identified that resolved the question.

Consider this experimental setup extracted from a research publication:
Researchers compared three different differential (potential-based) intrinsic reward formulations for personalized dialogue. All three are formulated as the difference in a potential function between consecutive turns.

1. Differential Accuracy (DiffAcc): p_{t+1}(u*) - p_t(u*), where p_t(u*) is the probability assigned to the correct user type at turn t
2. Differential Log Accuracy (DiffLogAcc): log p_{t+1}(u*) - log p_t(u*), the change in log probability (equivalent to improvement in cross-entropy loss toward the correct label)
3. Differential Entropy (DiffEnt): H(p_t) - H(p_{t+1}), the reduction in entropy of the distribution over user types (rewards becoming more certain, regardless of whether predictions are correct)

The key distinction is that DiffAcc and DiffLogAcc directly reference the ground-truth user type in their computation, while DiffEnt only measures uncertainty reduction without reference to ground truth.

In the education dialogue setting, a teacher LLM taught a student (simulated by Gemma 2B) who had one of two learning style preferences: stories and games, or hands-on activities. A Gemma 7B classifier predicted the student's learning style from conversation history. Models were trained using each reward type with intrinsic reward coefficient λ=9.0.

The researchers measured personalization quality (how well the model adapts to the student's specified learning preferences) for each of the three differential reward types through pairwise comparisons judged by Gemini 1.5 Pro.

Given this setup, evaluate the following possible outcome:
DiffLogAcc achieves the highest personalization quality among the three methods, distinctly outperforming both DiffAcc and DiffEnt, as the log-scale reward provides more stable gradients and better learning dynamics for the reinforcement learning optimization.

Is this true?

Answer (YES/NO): NO